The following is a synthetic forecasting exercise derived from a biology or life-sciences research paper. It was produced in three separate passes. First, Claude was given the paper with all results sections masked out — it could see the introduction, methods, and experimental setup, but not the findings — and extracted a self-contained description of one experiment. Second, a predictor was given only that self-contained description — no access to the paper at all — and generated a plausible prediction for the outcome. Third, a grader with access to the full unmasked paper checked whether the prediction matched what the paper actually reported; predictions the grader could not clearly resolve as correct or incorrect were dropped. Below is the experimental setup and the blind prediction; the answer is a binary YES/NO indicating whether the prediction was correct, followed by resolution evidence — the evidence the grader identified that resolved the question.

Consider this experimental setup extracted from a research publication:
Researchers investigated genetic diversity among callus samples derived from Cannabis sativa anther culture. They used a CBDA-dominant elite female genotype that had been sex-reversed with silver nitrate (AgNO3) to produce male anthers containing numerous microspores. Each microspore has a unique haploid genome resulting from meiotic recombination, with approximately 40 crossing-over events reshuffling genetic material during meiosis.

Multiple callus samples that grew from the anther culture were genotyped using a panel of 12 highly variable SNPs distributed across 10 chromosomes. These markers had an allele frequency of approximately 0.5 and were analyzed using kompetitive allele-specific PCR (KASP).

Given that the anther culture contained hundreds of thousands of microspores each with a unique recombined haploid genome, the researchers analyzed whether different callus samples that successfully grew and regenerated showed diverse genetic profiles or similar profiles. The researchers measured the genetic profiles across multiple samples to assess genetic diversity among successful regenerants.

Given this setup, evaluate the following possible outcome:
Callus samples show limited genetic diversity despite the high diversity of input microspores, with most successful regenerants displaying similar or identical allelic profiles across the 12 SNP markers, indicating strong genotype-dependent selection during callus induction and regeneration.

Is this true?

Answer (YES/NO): YES